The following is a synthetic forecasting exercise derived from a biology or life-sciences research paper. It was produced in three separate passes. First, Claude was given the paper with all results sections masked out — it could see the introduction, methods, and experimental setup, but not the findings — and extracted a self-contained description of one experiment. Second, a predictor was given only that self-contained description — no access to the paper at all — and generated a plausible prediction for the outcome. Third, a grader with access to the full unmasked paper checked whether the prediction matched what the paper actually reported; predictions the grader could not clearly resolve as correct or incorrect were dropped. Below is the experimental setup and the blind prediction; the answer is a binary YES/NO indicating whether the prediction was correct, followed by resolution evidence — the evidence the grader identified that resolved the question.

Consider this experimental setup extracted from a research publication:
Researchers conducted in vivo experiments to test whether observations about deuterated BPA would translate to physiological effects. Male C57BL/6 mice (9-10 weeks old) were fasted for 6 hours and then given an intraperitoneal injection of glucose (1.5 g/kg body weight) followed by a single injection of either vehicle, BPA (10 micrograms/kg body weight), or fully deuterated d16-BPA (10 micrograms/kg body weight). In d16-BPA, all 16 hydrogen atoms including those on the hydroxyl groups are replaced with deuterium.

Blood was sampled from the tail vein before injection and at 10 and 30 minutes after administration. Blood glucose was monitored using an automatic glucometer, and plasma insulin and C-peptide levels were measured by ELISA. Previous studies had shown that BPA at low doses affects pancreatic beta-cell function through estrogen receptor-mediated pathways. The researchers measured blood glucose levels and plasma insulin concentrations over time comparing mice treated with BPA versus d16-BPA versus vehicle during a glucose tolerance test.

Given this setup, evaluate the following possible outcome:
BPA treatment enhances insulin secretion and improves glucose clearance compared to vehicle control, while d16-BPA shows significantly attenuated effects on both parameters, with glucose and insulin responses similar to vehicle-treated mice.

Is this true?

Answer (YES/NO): YES